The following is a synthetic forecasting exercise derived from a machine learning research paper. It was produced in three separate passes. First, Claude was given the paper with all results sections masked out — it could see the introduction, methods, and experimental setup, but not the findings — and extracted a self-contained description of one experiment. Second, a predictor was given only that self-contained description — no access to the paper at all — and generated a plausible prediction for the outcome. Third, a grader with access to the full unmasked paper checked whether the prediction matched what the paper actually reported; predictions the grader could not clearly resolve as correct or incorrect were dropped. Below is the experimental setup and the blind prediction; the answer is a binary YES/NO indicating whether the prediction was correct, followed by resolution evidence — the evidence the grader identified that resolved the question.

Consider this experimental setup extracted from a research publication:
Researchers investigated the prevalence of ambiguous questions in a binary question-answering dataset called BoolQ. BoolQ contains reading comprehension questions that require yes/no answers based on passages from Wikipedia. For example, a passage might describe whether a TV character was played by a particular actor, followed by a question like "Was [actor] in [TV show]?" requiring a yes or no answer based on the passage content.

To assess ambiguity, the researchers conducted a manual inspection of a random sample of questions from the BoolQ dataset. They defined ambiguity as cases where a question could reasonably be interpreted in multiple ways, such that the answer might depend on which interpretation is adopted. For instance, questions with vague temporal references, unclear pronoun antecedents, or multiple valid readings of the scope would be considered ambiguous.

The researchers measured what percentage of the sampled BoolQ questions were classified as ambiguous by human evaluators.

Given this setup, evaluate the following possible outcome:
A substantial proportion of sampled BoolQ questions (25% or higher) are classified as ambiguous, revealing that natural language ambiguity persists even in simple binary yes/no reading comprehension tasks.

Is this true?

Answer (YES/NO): YES